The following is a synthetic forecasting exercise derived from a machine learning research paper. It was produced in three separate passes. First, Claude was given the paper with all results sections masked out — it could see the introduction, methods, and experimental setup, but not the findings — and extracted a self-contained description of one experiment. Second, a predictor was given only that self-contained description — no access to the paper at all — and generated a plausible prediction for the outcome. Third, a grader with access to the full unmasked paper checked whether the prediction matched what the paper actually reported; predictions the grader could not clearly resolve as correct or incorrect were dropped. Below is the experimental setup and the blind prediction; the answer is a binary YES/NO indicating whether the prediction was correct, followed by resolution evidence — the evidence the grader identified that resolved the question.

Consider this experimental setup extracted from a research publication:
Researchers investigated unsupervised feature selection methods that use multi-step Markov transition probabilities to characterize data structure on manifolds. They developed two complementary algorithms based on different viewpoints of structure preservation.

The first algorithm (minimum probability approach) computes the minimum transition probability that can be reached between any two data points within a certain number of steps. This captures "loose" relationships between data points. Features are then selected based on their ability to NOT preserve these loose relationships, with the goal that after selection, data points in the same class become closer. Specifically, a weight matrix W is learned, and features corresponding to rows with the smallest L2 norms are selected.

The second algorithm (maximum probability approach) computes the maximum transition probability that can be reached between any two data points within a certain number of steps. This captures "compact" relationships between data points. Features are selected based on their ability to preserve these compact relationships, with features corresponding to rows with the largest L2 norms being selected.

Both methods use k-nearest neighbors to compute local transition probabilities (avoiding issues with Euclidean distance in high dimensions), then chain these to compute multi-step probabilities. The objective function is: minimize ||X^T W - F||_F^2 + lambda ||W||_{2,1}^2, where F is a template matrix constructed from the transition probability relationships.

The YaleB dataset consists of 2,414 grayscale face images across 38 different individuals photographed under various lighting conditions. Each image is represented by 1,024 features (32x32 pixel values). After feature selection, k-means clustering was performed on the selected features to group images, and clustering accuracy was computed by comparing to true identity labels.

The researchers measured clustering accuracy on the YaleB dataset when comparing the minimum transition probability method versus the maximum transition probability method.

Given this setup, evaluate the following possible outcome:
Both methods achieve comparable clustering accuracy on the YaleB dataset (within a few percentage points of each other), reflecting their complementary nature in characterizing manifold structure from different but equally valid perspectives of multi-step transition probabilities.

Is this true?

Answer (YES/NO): NO